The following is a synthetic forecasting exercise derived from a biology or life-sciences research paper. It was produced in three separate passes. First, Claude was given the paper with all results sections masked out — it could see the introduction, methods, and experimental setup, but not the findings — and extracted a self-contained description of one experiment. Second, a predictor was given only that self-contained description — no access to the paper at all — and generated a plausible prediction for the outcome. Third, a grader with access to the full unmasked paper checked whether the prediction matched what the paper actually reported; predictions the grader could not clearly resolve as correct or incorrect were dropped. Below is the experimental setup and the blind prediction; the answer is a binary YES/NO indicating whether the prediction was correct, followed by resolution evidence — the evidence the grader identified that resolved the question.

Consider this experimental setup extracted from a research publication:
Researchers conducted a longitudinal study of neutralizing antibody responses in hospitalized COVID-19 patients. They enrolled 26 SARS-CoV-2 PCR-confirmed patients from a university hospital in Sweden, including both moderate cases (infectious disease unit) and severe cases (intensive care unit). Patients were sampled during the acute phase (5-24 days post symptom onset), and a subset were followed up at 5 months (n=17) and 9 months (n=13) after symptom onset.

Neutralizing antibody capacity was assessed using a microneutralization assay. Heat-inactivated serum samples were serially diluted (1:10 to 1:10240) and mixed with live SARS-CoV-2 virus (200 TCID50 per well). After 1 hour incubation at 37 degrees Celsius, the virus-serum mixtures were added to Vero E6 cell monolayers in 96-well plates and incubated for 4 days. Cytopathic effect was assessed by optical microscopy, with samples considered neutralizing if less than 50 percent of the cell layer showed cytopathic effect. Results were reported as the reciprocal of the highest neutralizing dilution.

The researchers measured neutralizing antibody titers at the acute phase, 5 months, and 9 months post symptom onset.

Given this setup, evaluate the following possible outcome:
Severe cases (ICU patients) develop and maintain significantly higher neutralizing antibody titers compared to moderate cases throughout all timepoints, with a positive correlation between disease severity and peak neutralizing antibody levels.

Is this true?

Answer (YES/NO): NO